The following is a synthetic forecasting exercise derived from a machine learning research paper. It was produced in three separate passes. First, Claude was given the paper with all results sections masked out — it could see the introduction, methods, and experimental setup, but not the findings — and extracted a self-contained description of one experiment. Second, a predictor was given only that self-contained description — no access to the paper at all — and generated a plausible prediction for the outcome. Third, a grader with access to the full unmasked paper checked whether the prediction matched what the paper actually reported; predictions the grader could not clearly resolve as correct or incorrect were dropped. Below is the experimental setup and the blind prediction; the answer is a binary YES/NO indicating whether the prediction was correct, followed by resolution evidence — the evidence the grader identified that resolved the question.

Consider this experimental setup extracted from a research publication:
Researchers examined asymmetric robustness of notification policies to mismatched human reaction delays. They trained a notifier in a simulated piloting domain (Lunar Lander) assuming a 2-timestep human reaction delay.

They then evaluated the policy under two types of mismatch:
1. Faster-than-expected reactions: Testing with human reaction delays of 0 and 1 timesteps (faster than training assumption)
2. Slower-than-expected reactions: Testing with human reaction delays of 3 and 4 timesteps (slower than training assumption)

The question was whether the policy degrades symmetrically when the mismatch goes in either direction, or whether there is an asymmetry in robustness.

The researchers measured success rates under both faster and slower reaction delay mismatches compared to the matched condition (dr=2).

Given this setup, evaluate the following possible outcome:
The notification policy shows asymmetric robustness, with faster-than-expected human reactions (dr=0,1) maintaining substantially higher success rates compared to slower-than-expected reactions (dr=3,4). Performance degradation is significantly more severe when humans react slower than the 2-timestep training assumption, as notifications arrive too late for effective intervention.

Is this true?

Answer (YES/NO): YES